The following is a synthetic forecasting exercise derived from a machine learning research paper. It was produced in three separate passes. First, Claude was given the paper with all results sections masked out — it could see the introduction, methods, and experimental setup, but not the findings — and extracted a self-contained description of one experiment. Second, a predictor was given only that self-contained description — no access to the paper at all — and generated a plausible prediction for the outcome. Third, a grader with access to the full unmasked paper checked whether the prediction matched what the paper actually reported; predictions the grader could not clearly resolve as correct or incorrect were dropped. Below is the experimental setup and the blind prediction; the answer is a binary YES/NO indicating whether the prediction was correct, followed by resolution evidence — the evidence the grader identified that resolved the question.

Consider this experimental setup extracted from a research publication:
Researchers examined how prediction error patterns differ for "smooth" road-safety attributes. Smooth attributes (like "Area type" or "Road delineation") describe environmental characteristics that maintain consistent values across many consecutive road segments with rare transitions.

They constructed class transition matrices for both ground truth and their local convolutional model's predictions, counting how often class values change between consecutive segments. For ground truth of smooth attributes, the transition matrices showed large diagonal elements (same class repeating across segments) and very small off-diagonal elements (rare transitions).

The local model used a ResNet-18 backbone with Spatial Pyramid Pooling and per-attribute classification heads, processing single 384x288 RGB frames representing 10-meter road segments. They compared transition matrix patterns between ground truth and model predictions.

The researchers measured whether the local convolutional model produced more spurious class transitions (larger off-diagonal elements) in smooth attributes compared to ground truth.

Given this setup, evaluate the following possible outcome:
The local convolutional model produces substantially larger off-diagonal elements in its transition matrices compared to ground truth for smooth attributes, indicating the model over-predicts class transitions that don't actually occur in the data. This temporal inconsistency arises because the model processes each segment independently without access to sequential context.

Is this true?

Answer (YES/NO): YES